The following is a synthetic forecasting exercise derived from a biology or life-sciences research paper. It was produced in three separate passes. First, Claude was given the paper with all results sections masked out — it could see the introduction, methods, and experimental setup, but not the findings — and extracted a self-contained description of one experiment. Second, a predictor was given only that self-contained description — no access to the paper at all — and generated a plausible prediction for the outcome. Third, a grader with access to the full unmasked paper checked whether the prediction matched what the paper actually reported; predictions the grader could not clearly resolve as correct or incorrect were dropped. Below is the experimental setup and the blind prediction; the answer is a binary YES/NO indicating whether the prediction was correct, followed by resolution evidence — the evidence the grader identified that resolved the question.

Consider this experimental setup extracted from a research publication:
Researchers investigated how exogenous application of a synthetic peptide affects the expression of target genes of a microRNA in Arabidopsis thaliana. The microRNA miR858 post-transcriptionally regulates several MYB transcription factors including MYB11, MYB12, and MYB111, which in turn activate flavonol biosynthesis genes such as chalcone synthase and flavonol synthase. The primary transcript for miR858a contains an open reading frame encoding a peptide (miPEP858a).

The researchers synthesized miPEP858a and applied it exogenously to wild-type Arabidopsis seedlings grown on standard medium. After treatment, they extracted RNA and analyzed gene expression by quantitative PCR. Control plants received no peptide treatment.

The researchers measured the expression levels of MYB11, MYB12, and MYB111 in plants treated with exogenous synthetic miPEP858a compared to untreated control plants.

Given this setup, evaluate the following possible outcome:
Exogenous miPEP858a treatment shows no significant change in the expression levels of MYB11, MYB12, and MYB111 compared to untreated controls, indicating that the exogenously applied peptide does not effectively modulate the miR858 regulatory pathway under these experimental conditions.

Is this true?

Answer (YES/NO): NO